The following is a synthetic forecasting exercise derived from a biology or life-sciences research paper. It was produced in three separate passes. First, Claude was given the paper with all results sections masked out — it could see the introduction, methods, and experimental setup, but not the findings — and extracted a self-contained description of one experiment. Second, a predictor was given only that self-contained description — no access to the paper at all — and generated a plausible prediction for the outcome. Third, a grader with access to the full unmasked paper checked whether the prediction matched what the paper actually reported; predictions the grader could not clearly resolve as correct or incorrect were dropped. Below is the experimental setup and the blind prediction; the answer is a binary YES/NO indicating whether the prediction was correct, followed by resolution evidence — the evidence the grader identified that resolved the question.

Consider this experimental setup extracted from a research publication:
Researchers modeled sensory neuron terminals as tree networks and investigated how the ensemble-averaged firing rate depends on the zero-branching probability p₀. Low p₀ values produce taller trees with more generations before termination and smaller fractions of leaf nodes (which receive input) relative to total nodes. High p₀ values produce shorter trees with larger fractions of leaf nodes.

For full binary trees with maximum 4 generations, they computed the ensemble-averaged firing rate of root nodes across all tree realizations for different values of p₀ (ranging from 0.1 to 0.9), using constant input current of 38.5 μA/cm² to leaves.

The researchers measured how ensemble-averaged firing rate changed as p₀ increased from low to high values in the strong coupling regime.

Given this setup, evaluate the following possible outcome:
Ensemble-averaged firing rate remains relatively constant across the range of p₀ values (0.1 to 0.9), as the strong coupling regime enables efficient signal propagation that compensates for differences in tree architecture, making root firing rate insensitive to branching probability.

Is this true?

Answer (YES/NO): NO